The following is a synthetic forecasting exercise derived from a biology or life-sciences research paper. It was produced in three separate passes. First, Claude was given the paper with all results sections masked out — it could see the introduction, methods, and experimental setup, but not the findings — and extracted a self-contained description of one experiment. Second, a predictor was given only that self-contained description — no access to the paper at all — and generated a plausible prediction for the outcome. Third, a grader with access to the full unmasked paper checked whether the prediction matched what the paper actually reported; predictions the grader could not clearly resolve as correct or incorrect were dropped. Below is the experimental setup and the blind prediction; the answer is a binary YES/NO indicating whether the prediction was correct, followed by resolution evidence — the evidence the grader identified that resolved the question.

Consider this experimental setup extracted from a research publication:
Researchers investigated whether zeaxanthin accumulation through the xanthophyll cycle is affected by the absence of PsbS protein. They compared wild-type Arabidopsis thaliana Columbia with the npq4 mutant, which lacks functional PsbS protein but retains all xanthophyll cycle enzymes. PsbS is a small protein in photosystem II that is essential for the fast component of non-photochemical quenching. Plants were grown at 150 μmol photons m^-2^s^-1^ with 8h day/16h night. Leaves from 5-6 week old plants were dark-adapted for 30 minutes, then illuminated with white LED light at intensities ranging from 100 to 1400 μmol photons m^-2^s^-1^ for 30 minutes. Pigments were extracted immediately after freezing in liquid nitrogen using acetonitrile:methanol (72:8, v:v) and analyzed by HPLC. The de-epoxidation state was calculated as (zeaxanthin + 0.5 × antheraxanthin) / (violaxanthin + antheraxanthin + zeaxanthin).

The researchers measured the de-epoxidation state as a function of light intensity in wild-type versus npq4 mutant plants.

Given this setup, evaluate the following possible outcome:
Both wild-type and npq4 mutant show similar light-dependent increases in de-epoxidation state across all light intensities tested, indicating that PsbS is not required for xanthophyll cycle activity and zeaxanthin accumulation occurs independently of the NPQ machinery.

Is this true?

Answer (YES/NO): NO